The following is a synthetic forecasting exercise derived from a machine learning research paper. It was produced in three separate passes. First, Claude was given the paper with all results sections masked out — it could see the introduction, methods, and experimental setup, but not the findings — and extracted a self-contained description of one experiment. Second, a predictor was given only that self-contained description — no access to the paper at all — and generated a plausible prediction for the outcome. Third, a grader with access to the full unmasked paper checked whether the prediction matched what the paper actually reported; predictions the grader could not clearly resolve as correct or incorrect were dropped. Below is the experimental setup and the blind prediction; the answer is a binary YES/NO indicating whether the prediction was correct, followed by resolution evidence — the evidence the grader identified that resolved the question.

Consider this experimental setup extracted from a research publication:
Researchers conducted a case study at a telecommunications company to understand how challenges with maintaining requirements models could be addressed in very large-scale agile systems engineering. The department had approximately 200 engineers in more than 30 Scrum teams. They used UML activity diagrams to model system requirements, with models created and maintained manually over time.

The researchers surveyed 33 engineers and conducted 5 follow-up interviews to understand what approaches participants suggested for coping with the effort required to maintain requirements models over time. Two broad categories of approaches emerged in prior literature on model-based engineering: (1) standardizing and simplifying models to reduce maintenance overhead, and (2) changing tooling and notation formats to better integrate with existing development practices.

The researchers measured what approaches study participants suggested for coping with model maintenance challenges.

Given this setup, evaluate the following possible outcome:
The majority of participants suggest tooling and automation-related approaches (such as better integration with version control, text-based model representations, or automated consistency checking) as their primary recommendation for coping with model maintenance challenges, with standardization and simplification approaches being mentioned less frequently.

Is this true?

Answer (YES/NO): YES